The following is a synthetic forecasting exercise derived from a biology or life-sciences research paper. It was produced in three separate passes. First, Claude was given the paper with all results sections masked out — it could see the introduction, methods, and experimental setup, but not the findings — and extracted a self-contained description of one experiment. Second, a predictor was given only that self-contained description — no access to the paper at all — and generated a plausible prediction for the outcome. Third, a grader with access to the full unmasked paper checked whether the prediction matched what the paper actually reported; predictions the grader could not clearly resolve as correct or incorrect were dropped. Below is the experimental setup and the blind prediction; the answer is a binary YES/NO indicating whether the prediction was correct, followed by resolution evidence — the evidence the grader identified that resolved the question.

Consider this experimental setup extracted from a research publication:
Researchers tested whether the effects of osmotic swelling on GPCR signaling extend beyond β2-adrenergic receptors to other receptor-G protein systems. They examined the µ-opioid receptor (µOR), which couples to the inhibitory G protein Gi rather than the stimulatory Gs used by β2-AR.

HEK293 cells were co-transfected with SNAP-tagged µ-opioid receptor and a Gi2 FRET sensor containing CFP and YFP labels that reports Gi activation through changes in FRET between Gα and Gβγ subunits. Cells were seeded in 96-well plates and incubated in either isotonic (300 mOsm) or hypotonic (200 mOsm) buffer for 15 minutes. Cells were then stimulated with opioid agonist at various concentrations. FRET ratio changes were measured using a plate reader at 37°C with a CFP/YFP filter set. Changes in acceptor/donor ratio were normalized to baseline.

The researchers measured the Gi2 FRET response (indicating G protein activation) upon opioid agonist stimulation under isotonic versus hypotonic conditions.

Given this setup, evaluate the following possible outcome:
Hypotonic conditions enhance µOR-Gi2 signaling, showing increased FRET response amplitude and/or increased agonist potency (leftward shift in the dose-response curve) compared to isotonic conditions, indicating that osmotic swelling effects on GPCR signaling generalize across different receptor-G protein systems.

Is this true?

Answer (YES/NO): YES